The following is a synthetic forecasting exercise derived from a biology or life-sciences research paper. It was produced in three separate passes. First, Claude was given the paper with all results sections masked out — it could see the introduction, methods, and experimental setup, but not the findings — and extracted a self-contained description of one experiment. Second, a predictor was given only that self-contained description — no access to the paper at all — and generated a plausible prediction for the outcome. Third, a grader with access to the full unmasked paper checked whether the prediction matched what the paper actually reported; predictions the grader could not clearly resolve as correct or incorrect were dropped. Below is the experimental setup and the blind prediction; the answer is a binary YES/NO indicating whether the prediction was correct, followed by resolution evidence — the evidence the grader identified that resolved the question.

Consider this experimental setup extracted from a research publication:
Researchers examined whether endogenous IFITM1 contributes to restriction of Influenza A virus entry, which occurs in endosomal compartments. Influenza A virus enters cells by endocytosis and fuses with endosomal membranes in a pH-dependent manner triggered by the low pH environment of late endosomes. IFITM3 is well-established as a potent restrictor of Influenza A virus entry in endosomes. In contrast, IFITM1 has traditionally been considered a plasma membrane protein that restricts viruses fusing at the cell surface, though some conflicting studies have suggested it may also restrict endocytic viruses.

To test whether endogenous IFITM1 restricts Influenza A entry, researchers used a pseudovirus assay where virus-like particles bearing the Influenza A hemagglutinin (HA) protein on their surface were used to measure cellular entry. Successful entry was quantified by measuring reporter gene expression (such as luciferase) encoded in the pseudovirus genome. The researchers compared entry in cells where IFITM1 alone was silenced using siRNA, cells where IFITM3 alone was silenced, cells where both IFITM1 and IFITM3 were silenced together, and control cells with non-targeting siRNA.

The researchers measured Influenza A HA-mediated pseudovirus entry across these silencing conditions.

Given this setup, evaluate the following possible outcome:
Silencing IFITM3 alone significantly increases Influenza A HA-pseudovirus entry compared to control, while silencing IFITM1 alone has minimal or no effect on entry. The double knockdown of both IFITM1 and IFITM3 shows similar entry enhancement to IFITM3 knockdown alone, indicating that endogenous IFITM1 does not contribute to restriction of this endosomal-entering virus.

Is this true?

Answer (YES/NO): NO